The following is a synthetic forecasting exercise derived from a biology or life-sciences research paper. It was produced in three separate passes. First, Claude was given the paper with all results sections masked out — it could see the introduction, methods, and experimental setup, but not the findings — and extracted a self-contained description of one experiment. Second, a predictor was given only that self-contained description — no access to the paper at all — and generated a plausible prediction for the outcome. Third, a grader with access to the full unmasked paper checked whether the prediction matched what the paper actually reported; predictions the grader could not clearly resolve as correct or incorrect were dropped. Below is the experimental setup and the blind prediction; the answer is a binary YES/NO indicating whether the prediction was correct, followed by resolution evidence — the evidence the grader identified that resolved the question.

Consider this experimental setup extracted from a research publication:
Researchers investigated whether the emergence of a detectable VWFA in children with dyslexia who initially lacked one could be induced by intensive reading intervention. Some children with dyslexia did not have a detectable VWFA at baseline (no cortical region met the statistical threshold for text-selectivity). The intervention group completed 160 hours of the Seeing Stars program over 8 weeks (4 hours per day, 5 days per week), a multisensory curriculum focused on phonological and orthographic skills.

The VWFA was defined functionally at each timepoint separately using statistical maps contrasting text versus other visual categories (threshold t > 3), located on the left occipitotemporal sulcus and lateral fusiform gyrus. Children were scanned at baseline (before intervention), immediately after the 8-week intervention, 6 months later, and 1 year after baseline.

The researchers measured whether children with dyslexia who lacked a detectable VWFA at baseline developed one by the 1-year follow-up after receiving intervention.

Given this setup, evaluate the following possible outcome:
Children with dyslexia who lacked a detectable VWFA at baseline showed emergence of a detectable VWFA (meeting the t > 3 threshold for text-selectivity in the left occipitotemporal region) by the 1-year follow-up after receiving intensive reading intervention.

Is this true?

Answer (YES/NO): YES